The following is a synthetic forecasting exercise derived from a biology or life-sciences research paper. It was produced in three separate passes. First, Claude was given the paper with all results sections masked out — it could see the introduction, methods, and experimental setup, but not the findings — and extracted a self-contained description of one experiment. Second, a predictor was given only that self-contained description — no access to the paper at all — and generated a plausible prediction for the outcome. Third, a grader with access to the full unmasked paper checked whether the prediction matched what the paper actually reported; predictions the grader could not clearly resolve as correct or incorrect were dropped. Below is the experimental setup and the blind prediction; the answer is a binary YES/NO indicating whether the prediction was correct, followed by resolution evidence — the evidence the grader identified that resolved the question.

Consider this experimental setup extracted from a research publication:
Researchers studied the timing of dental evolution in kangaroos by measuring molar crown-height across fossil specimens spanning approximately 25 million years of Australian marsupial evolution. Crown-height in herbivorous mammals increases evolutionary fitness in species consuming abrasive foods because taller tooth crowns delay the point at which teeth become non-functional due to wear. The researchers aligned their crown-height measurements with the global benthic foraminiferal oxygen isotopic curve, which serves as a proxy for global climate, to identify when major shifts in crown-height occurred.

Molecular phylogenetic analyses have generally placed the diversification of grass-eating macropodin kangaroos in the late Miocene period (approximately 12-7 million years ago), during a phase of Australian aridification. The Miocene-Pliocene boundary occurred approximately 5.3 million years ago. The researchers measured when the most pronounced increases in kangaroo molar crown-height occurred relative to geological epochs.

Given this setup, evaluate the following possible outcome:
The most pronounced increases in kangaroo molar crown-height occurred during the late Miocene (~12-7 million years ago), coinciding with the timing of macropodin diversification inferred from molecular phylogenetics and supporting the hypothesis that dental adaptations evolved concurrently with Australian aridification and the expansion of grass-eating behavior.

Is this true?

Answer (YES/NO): NO